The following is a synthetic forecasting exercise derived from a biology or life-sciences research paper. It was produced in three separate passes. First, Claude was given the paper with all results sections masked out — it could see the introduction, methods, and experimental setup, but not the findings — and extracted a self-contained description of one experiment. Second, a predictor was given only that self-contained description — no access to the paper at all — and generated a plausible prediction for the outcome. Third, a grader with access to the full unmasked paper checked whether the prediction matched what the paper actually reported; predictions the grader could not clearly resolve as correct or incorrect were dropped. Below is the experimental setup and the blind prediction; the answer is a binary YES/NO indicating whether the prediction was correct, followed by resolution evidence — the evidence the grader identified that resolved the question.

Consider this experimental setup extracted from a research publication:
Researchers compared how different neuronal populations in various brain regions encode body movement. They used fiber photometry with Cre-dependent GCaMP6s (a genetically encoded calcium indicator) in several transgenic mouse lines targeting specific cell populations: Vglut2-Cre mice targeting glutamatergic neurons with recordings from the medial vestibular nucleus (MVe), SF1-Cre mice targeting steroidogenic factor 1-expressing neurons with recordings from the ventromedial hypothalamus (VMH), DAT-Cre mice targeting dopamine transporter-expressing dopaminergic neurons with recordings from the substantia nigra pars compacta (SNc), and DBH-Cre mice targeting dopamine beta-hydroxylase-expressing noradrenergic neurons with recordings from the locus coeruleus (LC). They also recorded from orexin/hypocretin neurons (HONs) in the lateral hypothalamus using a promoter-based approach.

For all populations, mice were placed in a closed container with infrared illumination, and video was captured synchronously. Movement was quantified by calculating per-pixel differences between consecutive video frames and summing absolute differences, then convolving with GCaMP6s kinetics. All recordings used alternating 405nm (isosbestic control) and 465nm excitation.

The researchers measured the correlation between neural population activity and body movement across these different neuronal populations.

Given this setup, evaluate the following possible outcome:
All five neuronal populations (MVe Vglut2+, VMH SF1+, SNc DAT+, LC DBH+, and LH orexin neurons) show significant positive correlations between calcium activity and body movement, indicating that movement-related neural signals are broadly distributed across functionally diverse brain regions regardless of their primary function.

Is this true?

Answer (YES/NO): NO